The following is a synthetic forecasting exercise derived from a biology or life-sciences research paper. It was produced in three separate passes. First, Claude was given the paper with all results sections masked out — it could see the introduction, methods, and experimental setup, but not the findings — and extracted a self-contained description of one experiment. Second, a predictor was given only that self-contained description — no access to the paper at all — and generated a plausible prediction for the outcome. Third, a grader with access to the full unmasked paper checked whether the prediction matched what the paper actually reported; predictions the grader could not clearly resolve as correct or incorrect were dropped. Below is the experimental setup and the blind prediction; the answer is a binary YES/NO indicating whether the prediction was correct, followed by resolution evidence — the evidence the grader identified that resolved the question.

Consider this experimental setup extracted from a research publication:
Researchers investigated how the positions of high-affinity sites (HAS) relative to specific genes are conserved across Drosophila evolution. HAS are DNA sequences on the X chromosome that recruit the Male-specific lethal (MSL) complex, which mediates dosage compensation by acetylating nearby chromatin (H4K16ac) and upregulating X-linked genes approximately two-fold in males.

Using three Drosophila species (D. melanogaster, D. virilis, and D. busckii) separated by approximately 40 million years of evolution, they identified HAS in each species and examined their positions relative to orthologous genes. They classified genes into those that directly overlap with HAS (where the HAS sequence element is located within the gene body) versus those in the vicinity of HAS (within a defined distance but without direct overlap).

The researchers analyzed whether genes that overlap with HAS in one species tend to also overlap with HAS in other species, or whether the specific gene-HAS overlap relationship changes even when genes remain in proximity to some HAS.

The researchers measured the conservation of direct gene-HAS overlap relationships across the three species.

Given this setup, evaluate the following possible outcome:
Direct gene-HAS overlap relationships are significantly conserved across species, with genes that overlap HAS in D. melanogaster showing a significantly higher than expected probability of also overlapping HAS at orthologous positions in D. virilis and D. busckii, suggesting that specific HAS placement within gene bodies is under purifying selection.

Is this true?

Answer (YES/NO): NO